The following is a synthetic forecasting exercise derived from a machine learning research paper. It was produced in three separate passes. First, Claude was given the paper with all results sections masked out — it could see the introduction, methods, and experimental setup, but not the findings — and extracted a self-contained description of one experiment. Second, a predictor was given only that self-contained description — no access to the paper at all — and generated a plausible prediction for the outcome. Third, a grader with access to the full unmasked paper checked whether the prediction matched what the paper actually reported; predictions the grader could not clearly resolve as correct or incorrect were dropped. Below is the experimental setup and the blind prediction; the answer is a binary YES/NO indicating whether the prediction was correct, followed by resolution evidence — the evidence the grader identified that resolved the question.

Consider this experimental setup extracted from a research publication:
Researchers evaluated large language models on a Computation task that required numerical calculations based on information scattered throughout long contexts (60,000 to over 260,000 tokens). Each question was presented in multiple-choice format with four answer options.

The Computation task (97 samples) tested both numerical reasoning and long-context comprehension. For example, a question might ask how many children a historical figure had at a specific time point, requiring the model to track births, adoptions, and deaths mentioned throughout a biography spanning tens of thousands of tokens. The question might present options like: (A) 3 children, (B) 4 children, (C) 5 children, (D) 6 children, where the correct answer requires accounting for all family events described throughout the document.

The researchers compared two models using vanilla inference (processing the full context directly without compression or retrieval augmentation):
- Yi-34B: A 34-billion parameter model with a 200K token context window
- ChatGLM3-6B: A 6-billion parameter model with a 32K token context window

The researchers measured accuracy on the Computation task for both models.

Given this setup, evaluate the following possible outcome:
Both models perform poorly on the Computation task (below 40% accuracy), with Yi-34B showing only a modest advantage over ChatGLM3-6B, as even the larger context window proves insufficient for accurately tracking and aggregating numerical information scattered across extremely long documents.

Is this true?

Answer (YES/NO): NO